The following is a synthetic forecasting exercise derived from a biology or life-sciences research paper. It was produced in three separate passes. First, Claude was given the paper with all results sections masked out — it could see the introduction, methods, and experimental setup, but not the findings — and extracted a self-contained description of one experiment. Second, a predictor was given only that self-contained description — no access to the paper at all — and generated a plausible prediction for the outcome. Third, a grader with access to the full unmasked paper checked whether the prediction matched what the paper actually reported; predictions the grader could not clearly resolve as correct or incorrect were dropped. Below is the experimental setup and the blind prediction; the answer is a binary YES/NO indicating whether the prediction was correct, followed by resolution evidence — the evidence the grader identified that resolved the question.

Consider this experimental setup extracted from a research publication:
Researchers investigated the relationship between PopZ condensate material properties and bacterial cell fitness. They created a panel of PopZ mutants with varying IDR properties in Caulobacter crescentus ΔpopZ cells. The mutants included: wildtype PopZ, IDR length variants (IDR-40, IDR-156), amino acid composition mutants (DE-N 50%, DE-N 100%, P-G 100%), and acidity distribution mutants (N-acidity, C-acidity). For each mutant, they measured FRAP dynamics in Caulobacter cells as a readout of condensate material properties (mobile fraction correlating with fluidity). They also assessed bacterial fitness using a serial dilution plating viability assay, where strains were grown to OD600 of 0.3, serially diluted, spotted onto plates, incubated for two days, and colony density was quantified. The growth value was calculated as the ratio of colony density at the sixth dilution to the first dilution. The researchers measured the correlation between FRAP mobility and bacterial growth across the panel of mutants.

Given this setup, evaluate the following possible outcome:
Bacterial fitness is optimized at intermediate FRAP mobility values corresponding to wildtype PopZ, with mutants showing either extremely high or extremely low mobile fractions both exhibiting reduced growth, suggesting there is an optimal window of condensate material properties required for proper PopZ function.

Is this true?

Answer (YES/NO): YES